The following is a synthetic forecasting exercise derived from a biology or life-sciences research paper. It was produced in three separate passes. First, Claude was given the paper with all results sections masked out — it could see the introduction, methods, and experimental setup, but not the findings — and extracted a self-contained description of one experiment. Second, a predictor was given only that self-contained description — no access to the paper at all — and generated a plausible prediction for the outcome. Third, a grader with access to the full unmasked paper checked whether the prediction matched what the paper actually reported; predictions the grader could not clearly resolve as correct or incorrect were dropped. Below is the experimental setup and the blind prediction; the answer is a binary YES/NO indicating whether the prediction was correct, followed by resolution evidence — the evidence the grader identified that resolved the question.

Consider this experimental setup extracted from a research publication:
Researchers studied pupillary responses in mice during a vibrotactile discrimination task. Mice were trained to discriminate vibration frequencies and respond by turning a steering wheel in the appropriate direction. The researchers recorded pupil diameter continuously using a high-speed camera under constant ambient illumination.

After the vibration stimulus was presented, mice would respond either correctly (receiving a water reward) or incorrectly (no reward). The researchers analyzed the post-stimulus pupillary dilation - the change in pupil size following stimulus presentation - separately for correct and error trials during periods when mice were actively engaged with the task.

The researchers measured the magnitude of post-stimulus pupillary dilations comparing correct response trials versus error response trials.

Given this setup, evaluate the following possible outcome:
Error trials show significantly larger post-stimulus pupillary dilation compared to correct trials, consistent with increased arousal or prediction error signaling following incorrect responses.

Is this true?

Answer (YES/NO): NO